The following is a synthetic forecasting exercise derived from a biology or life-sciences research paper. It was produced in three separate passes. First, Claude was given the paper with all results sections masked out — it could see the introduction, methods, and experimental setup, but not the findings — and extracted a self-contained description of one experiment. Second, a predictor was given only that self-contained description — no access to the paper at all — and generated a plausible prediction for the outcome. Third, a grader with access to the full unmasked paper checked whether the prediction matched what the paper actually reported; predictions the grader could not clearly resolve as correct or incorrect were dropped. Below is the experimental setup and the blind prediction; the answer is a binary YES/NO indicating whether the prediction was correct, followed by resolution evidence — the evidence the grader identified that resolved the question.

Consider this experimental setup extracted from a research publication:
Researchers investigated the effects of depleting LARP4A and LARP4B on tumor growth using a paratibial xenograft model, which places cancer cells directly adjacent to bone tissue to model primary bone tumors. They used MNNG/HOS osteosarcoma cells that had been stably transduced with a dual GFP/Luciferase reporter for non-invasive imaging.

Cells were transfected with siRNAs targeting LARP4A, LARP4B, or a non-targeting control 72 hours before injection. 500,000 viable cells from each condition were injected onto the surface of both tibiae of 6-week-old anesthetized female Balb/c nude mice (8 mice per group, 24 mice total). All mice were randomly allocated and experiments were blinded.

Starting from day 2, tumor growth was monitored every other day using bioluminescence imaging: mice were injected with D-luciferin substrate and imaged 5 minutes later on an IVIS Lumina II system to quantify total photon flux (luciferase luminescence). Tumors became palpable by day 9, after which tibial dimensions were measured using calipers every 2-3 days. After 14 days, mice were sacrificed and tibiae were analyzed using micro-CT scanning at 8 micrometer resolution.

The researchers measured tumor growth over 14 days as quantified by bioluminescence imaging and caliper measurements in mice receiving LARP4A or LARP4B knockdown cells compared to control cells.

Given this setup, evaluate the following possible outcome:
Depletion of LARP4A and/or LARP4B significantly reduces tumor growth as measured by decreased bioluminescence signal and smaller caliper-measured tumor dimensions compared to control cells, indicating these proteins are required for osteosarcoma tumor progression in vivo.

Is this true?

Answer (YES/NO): YES